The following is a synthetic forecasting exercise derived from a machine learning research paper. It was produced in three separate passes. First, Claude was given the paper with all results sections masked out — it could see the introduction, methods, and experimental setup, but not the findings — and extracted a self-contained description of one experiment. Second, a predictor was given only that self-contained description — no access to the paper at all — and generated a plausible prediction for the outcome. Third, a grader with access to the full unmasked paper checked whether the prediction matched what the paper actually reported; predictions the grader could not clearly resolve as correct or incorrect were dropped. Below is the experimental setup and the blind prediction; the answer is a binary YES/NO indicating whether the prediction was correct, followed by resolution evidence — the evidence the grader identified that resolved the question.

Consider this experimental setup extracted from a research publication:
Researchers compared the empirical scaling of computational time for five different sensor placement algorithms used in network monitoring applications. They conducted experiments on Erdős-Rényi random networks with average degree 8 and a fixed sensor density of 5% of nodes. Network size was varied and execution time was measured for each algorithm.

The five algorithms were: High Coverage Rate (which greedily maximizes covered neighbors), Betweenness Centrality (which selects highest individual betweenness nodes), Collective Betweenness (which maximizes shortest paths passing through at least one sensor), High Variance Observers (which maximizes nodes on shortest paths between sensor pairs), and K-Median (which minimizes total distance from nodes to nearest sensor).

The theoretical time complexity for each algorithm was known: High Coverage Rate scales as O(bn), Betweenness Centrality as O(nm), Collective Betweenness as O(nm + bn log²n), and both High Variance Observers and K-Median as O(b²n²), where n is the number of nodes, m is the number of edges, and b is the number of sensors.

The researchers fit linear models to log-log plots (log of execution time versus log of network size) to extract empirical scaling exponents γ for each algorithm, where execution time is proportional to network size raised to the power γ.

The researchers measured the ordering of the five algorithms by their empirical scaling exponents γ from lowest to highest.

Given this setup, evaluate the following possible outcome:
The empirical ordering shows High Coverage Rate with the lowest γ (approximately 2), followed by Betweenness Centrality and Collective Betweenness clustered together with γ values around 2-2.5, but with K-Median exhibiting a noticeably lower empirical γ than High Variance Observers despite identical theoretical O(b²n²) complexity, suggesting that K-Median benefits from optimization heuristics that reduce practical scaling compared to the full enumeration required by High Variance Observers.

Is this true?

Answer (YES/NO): NO